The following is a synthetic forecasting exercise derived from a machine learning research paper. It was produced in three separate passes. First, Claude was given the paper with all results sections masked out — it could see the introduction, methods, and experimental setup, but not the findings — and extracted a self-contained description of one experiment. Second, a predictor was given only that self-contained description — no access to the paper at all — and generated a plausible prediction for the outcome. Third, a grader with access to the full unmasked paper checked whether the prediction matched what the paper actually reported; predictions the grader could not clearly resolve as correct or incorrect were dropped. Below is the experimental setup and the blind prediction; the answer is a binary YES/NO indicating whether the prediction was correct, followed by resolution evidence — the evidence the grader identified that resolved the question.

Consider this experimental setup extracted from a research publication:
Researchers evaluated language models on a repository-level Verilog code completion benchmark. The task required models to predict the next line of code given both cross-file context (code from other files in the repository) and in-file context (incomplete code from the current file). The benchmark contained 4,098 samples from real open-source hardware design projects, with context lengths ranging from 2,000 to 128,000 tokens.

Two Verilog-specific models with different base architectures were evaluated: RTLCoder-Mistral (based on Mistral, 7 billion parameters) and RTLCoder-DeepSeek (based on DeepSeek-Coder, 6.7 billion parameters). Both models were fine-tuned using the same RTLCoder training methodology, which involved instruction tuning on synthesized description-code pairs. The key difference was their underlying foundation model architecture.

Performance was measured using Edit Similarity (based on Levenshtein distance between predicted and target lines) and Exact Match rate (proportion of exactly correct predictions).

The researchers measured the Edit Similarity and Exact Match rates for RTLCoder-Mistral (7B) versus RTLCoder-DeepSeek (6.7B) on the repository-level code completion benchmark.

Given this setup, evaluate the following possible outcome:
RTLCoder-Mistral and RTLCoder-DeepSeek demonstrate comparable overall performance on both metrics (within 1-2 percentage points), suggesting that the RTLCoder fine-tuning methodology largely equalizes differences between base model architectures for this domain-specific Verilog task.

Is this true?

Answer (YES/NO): NO